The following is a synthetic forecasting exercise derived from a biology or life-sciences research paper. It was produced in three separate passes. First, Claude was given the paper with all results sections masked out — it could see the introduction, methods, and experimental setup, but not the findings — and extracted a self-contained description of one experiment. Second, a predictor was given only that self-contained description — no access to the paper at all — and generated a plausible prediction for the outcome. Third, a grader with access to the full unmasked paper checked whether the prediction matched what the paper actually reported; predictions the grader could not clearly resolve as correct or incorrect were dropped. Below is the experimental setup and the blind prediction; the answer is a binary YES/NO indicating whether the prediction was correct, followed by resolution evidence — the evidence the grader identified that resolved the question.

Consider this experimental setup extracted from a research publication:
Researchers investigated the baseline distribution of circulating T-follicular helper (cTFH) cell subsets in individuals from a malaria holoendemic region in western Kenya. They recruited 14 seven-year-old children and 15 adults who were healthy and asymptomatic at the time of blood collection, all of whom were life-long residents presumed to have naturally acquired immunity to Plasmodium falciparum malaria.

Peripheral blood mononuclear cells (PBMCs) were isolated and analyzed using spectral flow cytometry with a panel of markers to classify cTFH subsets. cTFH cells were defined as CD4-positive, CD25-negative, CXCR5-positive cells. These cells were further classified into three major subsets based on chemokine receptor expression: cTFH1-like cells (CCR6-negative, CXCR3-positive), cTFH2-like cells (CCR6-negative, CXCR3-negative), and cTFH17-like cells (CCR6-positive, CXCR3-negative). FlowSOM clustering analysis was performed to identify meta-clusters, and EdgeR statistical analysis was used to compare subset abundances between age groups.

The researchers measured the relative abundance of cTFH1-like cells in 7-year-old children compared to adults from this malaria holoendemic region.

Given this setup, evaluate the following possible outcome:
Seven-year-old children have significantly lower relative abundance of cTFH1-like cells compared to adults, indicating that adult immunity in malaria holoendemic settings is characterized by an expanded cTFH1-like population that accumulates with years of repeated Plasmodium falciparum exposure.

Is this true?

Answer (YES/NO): NO